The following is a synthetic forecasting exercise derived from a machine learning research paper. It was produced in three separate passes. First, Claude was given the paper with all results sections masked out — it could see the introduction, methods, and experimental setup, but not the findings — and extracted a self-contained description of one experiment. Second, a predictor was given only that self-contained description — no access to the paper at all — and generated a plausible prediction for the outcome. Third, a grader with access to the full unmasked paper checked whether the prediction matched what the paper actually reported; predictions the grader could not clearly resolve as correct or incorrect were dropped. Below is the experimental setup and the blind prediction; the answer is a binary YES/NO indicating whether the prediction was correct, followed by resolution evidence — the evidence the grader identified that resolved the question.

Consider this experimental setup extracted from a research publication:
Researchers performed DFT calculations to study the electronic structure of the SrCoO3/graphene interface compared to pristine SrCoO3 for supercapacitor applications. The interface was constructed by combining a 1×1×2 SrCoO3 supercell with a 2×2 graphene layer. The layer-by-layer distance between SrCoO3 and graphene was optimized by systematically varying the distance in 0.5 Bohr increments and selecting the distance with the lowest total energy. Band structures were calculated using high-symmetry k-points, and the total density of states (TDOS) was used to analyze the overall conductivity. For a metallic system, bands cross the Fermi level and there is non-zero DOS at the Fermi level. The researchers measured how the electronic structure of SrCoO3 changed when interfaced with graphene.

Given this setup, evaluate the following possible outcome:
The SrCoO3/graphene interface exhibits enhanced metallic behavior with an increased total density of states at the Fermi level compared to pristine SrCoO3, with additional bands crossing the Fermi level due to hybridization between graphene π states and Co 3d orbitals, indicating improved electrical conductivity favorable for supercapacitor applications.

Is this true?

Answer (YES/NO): YES